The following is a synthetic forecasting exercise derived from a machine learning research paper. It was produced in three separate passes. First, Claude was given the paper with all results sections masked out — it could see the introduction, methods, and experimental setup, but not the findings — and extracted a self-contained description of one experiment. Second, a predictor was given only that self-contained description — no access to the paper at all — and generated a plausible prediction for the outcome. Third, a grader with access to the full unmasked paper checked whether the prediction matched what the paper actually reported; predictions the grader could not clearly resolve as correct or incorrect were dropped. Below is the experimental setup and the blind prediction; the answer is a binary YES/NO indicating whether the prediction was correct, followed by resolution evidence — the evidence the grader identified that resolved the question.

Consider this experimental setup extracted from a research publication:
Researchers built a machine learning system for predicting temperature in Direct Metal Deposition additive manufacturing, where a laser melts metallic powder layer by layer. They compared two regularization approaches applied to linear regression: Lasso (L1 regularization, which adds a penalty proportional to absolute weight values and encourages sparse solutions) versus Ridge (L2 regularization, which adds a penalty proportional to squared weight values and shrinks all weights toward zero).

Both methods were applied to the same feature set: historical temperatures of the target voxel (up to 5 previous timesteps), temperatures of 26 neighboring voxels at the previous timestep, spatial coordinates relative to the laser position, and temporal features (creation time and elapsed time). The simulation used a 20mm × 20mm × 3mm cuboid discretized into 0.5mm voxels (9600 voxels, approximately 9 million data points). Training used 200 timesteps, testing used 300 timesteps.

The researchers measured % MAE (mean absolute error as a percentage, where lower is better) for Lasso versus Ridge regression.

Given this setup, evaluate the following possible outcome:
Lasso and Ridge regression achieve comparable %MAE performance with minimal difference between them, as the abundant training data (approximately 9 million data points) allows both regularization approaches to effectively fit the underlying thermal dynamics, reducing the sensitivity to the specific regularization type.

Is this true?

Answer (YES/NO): NO